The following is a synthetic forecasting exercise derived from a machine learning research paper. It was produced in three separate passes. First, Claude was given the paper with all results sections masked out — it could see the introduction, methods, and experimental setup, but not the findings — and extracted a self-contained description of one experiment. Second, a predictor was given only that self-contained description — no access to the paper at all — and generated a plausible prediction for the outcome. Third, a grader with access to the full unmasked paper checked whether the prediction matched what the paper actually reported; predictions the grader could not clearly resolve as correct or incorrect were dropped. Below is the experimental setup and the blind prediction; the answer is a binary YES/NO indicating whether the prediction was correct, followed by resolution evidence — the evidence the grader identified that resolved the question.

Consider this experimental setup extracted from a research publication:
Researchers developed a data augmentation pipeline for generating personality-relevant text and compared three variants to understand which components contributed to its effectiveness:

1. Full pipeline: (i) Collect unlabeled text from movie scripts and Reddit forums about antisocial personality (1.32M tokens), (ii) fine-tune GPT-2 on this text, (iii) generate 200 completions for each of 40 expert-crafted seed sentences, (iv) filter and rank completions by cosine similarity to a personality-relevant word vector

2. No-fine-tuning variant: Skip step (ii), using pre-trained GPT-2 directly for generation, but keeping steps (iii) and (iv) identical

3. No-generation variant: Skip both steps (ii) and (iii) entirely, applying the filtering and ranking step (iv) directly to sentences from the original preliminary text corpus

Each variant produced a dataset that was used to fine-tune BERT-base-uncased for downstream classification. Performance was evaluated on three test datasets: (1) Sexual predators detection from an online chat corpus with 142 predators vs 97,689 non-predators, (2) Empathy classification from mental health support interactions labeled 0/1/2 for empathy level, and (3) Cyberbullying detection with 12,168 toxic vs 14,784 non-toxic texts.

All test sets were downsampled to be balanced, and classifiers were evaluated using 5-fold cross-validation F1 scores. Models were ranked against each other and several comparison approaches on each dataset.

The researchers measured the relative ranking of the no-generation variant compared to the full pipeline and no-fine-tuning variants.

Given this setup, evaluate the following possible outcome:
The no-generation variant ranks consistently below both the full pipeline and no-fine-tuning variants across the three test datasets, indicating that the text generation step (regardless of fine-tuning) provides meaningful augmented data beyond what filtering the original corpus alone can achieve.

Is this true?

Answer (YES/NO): YES